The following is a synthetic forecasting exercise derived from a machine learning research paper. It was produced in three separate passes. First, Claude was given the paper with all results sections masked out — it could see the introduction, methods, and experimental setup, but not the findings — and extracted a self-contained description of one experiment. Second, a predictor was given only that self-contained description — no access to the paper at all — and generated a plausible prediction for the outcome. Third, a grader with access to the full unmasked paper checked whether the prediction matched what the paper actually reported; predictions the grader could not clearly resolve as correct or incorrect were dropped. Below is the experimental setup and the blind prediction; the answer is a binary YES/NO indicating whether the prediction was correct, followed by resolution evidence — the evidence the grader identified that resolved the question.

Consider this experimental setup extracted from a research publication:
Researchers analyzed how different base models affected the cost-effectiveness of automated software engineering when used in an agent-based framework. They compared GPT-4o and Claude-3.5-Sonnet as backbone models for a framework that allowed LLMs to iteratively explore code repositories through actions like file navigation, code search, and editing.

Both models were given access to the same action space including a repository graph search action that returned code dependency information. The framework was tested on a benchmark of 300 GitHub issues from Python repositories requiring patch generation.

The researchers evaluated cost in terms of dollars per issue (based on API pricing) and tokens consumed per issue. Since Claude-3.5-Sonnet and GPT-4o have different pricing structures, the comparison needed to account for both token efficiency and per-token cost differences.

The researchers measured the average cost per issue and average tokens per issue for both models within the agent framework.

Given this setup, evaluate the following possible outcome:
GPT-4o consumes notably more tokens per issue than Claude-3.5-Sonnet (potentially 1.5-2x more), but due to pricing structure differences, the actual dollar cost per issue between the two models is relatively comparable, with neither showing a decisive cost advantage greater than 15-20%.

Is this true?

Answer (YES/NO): NO